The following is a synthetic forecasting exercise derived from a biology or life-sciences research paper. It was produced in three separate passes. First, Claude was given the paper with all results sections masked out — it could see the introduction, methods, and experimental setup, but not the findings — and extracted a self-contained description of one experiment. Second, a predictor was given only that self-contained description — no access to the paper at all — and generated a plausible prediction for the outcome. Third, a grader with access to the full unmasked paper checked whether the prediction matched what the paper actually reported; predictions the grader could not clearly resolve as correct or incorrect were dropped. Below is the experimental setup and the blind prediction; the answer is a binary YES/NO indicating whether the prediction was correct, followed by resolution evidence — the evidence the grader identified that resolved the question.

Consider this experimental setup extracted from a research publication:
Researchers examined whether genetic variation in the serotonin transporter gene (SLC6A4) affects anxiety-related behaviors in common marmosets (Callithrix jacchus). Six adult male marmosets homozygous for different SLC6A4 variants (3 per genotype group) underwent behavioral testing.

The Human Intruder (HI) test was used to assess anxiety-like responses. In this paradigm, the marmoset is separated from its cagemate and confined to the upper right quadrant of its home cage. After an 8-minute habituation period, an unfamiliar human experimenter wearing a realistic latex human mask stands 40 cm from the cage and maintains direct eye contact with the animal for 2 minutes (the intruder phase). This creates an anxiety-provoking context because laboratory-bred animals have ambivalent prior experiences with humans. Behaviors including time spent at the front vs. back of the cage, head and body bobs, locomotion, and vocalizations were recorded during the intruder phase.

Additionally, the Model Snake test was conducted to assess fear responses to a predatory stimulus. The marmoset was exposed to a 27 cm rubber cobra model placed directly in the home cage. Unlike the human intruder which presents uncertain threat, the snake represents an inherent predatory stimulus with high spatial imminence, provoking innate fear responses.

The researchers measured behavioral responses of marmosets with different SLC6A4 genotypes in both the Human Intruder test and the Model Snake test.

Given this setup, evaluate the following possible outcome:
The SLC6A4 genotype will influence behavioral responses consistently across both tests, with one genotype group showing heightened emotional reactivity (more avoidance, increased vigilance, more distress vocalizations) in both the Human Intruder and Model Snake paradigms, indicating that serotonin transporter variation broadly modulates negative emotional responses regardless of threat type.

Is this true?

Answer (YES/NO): NO